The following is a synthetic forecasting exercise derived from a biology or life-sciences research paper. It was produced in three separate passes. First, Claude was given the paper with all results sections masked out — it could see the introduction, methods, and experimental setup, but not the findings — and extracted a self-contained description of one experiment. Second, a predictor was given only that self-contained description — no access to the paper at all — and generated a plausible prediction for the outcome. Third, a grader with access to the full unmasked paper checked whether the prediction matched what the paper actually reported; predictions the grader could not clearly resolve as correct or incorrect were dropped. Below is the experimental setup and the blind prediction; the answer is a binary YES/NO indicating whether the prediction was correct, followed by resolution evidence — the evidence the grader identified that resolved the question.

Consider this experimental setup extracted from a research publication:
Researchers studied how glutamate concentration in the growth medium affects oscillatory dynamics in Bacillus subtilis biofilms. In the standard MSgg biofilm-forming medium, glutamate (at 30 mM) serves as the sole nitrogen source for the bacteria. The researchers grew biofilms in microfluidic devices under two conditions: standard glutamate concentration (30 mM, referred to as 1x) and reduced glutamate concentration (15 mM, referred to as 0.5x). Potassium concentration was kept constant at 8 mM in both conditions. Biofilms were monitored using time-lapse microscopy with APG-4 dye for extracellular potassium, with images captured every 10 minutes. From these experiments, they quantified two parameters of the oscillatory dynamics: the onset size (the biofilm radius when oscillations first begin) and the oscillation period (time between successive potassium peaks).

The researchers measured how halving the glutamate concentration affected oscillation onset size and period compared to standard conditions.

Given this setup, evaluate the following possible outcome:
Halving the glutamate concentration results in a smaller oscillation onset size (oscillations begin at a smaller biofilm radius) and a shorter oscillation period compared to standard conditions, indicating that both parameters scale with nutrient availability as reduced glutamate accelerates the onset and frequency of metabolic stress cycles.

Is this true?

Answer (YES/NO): YES